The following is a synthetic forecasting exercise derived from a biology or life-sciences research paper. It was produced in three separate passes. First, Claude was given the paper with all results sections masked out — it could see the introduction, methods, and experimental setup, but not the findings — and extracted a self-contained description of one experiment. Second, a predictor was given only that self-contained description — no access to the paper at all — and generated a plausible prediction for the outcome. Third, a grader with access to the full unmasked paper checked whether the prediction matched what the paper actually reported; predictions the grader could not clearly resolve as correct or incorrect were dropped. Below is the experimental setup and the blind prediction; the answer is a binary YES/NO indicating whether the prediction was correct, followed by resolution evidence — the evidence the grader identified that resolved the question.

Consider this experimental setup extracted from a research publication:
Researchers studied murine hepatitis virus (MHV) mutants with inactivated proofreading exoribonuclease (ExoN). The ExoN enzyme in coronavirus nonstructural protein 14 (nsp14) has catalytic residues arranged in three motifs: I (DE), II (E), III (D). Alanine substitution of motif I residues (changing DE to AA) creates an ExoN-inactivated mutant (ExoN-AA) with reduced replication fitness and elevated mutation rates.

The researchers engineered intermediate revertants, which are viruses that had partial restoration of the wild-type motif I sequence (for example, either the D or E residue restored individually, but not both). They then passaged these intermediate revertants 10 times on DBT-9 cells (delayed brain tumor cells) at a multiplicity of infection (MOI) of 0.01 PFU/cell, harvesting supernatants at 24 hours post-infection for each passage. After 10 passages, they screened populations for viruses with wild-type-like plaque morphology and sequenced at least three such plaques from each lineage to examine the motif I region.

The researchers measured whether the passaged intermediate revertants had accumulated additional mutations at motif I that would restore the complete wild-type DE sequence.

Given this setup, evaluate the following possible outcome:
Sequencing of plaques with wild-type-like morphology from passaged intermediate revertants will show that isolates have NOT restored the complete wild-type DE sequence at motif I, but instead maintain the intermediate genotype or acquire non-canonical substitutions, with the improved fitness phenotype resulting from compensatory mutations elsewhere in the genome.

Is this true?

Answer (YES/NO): NO